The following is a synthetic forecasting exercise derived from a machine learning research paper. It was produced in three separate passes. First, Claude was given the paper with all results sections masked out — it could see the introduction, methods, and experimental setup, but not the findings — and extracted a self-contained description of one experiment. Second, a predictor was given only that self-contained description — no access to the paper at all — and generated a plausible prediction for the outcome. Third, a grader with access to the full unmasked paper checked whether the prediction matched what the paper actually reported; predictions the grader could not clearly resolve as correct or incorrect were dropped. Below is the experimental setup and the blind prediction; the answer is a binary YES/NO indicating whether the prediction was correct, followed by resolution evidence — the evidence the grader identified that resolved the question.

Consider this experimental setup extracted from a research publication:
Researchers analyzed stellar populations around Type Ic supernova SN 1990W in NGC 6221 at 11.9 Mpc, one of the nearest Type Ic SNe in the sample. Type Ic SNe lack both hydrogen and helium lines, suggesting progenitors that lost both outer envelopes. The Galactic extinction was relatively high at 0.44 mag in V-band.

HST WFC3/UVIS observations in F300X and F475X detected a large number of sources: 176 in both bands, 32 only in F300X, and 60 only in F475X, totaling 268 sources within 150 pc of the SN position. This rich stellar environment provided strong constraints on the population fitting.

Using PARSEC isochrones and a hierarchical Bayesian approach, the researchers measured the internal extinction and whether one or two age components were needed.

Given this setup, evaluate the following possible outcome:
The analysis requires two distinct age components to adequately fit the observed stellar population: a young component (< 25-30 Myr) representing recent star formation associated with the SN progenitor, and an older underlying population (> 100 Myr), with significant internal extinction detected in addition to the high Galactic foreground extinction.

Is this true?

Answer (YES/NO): NO